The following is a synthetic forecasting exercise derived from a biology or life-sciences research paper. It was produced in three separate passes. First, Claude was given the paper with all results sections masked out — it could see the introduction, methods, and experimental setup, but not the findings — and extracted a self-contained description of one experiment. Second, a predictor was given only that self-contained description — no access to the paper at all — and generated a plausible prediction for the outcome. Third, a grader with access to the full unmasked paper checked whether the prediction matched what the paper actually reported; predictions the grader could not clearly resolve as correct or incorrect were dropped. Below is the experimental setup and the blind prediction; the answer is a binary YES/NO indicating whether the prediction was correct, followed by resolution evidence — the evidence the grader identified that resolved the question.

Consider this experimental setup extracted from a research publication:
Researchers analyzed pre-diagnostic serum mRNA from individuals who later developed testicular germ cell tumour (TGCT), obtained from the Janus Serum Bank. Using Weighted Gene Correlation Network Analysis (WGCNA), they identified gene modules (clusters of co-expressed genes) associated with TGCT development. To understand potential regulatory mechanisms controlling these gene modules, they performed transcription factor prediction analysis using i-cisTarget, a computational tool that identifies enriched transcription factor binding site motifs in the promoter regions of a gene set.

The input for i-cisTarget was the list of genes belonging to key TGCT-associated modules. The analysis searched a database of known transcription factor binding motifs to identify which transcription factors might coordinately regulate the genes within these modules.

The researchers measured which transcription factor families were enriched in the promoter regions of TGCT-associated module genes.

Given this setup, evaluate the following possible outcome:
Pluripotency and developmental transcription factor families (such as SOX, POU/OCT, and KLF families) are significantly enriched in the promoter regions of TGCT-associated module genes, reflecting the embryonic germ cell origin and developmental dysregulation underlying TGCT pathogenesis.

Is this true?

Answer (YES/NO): NO